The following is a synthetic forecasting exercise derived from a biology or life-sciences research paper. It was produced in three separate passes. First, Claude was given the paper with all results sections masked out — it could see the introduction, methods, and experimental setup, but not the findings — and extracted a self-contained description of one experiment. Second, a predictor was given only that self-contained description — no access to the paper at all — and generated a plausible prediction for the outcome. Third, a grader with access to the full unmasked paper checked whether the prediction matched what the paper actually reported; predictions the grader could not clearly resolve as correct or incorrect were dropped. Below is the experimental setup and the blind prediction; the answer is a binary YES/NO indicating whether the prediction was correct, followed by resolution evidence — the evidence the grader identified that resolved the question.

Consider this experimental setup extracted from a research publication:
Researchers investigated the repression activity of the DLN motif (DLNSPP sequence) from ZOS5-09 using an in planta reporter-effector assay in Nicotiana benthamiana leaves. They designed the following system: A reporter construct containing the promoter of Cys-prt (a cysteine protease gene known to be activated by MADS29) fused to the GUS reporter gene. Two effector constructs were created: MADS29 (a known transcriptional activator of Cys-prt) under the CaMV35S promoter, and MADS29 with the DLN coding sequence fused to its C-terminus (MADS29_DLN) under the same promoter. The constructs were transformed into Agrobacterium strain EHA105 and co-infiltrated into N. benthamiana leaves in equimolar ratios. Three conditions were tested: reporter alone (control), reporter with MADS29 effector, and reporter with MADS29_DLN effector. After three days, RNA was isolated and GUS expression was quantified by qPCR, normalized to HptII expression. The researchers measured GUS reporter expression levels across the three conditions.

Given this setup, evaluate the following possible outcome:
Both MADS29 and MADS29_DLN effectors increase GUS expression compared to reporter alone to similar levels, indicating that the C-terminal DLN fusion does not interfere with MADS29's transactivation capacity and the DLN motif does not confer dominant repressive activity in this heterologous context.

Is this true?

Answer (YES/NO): NO